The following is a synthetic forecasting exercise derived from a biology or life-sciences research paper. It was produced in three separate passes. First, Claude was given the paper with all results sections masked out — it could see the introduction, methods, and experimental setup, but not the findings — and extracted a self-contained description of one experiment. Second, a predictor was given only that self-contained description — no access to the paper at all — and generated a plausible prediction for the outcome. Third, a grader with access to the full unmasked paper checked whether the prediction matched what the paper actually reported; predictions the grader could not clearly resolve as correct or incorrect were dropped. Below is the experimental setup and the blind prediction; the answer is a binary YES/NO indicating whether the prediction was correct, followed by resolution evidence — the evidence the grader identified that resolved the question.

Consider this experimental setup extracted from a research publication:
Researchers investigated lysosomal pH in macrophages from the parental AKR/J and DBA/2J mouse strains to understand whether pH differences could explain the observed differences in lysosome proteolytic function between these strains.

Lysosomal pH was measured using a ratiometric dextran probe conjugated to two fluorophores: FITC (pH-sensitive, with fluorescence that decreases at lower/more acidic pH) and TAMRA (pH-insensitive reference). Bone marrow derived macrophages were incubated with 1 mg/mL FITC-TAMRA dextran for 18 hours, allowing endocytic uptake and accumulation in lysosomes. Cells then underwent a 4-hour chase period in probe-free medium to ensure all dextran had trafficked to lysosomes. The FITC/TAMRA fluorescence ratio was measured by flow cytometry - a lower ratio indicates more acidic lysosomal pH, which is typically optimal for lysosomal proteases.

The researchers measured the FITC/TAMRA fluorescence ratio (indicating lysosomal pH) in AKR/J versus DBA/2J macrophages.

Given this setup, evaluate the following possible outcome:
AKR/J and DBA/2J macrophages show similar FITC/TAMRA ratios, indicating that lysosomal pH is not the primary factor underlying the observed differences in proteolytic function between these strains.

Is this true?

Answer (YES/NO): YES